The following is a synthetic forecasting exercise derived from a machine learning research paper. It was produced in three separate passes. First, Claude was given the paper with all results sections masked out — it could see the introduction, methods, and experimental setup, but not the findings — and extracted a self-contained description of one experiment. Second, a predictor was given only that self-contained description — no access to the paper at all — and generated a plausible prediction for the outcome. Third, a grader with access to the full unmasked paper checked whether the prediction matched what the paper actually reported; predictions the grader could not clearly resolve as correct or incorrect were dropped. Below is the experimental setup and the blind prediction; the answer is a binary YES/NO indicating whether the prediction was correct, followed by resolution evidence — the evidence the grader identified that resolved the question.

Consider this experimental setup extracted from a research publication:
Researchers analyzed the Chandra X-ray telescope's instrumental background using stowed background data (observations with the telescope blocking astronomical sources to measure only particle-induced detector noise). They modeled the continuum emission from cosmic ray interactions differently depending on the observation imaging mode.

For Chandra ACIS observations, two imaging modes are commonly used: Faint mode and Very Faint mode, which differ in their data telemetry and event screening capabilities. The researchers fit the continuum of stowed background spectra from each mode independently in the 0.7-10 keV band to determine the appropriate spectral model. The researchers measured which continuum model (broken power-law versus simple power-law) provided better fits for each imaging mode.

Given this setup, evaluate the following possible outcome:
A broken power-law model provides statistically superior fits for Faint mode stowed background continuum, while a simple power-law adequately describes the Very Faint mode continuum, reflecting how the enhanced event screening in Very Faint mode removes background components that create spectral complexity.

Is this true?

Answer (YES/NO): YES